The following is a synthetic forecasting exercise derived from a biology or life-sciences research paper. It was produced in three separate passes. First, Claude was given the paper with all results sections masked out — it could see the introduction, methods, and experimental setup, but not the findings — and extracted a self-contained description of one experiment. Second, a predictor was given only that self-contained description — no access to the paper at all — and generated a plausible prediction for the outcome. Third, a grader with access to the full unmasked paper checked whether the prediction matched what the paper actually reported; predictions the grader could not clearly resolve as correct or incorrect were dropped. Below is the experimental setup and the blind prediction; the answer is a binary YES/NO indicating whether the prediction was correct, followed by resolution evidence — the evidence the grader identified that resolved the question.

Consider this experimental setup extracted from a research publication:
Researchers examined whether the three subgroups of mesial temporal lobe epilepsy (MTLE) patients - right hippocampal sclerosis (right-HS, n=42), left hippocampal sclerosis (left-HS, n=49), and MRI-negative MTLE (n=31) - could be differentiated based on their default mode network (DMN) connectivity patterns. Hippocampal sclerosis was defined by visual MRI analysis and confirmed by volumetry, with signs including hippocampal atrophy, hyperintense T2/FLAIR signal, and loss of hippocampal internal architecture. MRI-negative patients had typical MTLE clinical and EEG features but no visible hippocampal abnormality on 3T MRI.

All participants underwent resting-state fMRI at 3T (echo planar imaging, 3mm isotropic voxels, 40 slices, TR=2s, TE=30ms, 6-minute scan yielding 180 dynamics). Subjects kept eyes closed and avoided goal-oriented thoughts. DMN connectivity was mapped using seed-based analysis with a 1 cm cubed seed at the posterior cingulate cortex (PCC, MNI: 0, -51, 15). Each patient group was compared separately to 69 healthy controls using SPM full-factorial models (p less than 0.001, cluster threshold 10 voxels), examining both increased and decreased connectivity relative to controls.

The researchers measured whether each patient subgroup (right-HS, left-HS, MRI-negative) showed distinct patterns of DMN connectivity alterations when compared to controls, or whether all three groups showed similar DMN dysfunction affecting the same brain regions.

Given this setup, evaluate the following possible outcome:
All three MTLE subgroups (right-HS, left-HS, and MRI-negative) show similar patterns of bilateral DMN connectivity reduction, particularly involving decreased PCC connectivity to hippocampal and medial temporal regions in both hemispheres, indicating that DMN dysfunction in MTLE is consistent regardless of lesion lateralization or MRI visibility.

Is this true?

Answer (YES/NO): NO